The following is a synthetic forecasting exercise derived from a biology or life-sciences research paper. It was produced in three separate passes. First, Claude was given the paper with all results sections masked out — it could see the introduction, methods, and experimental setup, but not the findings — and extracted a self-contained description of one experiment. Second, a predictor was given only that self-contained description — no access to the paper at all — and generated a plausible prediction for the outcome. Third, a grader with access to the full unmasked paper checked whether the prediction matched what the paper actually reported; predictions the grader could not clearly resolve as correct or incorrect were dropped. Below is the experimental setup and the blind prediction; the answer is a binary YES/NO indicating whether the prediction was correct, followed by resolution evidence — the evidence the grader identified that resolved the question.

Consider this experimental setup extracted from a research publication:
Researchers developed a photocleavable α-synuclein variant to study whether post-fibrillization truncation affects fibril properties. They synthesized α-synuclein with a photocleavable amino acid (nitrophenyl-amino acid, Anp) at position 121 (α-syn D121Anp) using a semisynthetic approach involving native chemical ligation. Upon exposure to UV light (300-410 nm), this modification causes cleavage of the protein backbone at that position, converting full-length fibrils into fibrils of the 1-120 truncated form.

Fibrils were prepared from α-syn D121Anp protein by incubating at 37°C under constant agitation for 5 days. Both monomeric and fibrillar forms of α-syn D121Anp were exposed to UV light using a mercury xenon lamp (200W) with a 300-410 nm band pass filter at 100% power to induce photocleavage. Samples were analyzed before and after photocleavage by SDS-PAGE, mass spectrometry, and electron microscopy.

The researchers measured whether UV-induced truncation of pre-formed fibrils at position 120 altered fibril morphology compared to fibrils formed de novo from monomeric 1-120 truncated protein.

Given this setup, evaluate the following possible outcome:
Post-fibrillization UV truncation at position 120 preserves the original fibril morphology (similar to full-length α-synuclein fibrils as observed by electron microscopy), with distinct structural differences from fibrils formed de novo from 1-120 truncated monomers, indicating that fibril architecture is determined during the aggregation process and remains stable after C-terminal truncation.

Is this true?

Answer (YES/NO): NO